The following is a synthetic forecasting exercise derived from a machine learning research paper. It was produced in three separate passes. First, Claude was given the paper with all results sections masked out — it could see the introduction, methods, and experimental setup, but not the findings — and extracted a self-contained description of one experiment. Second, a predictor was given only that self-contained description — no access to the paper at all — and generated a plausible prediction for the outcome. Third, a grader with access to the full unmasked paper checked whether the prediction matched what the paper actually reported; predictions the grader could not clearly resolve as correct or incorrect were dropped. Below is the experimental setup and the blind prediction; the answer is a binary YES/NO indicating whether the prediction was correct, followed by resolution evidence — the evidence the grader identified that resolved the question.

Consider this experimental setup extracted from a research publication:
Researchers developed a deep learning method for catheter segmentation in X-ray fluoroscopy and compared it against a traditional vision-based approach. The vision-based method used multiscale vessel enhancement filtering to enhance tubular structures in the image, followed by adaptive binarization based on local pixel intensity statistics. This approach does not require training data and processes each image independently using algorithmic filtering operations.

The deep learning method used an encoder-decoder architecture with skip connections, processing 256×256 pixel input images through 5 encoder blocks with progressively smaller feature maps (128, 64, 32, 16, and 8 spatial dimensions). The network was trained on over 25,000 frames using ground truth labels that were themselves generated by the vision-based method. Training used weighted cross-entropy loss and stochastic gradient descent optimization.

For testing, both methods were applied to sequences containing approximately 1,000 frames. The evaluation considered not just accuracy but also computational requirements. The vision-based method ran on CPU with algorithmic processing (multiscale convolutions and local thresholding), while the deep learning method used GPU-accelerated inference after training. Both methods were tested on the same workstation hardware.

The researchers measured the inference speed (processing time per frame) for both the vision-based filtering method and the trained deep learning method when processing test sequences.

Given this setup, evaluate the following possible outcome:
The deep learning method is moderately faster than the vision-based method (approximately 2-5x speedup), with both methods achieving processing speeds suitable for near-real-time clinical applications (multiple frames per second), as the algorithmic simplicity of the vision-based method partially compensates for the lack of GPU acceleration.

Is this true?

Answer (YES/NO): NO